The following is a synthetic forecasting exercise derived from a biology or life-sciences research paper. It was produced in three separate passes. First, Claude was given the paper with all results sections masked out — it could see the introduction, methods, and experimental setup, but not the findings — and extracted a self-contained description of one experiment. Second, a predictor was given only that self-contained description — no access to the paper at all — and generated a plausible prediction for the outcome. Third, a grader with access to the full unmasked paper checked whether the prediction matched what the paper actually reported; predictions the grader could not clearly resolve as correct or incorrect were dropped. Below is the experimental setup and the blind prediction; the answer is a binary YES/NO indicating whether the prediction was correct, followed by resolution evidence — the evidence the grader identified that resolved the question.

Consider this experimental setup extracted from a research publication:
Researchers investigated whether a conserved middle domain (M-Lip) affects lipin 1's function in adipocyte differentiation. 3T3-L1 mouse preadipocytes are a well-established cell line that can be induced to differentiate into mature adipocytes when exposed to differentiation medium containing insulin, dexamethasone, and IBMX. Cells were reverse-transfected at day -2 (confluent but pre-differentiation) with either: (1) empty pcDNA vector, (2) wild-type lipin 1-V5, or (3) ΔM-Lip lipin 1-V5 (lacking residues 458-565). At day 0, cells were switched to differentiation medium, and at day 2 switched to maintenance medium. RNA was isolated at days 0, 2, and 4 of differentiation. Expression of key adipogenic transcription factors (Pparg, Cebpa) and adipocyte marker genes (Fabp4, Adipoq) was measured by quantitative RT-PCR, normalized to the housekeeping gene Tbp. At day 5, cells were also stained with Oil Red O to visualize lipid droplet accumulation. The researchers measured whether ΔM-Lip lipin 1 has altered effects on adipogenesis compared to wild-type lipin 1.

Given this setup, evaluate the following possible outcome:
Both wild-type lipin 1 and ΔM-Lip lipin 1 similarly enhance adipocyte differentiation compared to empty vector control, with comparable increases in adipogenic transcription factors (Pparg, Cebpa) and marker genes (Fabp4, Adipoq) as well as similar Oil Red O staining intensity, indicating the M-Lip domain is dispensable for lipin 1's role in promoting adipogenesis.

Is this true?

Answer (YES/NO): NO